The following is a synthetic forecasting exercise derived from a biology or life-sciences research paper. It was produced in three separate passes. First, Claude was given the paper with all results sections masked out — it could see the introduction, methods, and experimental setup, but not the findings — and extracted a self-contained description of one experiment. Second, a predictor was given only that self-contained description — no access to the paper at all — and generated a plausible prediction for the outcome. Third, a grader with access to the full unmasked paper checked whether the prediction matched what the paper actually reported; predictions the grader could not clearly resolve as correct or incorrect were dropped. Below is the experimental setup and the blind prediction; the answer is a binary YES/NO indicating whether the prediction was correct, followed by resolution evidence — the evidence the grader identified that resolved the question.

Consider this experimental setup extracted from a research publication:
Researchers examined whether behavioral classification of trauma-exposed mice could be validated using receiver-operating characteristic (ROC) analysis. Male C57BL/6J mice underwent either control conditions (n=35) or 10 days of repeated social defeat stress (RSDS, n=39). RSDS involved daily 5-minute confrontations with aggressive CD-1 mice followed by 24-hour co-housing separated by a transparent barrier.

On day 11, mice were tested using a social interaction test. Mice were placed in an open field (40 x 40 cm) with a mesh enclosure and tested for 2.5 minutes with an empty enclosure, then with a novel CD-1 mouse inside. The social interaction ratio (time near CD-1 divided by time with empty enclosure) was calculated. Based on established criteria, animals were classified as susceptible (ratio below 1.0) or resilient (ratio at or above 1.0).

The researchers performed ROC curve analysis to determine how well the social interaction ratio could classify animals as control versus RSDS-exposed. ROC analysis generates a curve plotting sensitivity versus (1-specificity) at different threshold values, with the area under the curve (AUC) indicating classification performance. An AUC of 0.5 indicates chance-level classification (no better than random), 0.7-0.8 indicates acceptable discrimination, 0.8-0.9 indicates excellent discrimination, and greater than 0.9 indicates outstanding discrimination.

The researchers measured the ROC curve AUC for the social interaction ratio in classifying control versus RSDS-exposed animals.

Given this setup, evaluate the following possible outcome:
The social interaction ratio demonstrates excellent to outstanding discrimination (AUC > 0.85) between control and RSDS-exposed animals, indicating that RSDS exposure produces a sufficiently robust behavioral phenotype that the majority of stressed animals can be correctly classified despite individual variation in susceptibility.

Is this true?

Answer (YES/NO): NO